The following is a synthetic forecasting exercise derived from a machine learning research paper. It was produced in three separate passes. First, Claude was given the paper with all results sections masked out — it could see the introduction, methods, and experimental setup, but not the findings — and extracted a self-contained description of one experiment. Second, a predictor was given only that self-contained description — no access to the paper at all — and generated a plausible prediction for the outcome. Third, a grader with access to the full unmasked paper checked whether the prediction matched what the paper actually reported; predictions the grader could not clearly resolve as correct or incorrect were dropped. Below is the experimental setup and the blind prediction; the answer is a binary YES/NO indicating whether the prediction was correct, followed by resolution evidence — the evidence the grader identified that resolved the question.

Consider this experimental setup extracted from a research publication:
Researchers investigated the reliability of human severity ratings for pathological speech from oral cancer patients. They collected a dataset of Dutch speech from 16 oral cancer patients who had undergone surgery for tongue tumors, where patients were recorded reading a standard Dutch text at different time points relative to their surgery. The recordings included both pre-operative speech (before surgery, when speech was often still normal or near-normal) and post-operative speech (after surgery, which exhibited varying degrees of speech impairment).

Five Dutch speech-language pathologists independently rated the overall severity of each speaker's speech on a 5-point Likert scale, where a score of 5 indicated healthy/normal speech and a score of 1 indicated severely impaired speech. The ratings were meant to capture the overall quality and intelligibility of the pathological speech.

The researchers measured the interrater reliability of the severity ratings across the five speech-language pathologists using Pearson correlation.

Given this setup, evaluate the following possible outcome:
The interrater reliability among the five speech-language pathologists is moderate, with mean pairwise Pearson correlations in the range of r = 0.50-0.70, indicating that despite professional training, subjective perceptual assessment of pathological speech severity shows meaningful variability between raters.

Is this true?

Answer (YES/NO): NO